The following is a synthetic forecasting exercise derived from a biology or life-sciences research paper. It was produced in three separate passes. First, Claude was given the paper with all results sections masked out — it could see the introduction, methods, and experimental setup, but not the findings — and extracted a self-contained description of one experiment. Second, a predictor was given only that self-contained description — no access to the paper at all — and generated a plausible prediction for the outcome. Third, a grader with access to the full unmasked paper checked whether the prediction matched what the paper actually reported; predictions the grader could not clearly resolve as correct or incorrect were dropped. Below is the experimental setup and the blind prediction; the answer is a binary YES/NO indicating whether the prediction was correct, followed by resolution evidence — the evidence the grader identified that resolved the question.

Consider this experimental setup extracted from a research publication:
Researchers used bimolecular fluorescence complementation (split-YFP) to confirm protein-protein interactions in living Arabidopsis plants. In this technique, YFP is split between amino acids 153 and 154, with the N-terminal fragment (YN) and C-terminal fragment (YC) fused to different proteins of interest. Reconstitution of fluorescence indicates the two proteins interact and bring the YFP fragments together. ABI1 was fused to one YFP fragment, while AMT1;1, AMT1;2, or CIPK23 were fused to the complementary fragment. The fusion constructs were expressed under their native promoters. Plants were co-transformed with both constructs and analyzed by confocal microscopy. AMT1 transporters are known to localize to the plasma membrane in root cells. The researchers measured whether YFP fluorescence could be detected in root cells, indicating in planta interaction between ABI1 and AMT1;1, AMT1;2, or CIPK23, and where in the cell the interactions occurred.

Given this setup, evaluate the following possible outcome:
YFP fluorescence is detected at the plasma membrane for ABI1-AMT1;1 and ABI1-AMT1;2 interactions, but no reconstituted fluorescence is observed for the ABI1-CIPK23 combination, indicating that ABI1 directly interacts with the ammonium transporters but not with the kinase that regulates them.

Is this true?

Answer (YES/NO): NO